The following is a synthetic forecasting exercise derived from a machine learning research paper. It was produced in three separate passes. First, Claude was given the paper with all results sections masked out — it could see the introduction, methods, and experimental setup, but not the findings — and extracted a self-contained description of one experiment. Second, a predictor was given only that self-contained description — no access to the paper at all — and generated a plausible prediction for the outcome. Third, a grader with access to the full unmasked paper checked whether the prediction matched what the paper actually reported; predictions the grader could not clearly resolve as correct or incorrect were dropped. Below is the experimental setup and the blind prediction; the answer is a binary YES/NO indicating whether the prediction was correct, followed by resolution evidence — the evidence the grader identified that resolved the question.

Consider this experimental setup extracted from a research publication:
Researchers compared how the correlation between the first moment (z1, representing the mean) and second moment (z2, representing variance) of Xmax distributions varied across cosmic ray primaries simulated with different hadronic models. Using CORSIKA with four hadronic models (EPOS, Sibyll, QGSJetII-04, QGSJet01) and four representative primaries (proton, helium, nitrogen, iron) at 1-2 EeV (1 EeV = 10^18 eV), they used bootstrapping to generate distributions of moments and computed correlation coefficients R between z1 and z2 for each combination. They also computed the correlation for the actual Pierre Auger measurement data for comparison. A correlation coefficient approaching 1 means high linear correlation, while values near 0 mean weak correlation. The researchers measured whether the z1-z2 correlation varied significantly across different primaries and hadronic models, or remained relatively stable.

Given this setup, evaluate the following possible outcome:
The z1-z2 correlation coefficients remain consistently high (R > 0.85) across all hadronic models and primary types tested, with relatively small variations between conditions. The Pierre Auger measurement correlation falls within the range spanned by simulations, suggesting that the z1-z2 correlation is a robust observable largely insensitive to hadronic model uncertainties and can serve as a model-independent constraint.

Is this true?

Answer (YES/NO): NO